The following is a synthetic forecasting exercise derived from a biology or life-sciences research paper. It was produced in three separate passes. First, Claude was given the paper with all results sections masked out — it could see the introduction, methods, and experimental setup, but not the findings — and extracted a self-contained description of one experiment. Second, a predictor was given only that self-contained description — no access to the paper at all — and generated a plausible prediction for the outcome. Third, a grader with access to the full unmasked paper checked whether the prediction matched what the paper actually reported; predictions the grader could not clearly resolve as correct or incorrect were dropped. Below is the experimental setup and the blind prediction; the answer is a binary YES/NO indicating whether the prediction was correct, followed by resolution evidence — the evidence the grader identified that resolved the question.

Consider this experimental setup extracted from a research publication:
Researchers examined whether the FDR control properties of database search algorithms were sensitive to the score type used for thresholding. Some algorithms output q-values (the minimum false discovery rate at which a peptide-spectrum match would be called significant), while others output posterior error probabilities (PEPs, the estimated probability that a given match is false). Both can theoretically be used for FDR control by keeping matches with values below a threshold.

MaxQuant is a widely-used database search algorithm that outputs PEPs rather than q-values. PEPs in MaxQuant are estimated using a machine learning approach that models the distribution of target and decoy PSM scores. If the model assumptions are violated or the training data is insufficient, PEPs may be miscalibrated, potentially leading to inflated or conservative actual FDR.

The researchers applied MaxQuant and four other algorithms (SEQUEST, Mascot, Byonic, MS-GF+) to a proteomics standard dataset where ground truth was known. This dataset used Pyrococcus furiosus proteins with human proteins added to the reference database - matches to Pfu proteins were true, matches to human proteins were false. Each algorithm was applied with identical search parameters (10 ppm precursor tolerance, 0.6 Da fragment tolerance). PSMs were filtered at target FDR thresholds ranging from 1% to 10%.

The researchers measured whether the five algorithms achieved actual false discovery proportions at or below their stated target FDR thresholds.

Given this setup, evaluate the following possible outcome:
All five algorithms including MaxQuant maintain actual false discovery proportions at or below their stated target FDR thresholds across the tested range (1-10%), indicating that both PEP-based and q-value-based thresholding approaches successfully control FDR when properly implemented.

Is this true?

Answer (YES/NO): NO